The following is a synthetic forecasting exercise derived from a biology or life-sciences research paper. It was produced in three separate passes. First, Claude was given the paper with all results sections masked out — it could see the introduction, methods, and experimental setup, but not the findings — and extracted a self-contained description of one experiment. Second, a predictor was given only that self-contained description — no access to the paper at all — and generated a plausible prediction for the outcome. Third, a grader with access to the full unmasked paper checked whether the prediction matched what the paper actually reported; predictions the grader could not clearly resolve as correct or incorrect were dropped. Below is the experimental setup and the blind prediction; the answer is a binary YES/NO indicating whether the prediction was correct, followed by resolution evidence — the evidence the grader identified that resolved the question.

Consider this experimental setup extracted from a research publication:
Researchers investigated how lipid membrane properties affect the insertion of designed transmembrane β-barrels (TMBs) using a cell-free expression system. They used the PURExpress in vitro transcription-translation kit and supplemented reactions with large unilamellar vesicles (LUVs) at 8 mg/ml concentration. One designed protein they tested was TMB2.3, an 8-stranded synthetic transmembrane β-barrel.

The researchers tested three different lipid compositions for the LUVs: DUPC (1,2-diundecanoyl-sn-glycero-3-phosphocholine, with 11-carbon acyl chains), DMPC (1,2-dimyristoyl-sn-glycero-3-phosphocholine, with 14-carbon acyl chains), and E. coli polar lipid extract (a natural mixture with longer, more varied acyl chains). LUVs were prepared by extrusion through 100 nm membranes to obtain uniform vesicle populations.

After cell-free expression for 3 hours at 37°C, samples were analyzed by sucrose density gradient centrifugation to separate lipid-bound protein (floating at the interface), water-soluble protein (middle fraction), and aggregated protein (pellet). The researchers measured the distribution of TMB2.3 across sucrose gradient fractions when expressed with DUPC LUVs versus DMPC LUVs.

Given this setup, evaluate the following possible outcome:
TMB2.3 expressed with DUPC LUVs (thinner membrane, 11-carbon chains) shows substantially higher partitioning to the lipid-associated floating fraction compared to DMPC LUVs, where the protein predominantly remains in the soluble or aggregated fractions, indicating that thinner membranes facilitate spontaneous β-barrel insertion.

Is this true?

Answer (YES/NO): NO